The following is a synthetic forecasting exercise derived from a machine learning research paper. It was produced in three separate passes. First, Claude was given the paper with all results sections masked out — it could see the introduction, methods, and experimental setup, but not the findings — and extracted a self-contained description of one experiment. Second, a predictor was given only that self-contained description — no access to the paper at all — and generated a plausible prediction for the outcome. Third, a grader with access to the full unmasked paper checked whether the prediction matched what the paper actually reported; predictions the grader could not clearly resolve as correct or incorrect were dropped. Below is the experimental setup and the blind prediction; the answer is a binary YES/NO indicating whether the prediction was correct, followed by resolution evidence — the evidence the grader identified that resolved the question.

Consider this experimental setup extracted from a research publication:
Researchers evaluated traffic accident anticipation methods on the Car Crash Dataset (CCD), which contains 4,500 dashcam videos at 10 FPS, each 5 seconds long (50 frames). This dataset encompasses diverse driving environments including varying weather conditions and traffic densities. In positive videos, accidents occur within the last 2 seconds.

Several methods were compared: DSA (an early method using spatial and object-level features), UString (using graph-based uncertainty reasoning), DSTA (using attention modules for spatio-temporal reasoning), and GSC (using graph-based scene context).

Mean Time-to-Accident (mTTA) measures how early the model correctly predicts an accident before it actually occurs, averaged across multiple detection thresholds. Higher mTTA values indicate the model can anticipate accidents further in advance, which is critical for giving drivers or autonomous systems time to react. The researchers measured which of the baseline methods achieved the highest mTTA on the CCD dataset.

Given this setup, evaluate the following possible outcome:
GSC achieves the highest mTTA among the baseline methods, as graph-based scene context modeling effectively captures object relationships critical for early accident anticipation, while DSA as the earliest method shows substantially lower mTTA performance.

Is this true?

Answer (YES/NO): NO